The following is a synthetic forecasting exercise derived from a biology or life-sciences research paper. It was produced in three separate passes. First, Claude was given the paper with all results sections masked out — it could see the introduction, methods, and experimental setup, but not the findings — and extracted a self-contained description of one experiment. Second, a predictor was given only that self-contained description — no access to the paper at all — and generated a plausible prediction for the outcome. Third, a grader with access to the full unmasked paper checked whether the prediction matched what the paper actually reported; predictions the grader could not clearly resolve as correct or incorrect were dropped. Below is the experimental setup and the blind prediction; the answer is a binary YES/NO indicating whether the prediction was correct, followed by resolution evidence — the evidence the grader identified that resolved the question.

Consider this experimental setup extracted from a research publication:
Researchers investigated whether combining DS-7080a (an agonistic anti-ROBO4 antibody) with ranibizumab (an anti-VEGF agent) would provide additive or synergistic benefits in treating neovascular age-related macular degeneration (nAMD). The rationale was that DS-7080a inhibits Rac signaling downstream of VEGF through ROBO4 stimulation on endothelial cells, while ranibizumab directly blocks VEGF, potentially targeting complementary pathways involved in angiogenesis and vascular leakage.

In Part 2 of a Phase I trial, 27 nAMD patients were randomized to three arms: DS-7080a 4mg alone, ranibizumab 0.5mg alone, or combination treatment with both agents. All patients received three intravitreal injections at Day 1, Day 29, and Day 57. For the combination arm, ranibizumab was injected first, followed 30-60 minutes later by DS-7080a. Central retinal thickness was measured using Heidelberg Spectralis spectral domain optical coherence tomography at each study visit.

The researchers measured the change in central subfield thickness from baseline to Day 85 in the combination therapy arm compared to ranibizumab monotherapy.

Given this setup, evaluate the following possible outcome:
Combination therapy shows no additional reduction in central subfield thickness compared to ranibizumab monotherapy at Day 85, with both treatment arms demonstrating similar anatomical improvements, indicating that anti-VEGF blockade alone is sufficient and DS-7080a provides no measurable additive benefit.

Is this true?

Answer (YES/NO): NO